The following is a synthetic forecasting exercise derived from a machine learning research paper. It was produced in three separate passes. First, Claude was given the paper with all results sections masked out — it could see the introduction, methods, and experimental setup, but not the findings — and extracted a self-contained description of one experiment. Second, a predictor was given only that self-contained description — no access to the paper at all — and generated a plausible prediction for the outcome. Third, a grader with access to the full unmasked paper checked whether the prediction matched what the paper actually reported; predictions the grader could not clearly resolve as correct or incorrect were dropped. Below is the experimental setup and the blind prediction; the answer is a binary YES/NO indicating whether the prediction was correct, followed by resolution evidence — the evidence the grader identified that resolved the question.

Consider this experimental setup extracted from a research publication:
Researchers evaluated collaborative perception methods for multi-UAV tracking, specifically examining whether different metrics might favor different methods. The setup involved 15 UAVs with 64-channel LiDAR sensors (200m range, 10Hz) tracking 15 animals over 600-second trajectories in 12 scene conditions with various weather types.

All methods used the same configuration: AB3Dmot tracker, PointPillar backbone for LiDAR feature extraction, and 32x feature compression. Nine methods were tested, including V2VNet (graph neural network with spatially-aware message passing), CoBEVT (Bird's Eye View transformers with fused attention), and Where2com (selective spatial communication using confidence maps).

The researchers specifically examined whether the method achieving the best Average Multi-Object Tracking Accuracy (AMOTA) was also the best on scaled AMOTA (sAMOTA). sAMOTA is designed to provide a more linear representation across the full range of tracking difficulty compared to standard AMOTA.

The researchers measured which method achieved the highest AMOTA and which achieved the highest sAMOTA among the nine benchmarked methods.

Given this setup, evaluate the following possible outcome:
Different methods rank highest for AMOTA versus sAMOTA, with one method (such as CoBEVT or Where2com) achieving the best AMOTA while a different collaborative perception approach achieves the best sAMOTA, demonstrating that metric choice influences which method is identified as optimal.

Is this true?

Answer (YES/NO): YES